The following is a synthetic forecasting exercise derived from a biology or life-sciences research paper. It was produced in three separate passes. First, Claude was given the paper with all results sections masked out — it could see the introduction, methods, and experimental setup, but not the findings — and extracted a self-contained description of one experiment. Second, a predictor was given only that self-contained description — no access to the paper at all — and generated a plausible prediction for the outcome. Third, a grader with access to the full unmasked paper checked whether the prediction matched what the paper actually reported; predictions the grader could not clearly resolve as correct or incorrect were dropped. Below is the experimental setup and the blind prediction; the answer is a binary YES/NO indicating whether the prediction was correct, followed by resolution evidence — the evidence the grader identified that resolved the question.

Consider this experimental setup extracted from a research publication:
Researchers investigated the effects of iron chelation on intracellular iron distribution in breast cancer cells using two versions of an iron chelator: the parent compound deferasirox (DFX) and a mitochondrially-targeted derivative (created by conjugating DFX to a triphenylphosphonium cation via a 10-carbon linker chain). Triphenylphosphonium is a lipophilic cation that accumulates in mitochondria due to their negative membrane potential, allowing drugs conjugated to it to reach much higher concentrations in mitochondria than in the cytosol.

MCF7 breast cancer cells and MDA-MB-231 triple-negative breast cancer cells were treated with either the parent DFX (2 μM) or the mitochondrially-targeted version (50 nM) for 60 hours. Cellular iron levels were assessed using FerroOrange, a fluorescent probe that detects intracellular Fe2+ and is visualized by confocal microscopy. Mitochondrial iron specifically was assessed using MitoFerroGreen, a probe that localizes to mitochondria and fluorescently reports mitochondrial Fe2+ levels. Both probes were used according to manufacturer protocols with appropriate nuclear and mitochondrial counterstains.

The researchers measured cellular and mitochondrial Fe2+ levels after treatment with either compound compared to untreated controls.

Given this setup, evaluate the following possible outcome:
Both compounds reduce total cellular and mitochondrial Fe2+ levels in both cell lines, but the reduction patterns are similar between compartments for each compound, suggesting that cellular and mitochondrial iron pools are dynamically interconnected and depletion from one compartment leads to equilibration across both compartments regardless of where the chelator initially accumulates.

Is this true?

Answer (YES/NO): NO